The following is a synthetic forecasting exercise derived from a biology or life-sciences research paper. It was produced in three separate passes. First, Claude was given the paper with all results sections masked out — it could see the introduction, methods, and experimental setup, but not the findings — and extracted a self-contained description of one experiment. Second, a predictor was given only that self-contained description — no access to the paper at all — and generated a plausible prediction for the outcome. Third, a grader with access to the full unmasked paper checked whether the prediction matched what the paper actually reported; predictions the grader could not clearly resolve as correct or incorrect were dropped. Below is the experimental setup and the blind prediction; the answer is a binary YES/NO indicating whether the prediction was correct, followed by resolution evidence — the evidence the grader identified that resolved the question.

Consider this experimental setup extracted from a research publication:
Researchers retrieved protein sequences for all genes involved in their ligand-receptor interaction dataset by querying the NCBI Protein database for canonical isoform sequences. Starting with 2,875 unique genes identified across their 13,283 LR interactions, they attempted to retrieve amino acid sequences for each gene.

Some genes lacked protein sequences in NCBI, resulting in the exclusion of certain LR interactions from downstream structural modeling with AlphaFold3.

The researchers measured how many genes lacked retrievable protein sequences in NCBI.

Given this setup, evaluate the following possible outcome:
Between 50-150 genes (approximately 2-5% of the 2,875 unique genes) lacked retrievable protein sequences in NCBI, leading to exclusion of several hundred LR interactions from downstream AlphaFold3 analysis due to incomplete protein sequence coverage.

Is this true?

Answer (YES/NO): NO